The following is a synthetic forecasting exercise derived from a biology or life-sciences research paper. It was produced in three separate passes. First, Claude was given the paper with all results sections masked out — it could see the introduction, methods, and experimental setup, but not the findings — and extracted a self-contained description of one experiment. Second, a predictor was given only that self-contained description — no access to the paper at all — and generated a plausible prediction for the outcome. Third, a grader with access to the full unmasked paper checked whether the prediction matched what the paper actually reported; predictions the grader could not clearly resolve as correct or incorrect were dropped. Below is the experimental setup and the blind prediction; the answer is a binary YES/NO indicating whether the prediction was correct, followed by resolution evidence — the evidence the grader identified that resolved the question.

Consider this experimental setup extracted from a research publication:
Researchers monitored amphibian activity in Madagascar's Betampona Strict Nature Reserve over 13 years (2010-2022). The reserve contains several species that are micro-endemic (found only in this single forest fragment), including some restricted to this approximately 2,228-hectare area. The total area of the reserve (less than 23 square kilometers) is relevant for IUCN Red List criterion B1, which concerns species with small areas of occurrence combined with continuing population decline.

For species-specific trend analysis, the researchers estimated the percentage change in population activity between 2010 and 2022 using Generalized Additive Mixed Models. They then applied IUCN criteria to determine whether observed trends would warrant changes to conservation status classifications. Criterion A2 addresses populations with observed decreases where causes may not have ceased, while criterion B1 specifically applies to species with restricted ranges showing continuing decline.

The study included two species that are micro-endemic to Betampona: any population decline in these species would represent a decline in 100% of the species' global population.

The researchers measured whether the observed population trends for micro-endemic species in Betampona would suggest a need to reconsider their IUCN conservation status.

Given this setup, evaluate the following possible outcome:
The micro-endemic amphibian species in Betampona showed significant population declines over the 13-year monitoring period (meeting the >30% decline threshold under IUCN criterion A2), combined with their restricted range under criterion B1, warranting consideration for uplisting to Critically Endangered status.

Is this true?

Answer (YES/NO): NO